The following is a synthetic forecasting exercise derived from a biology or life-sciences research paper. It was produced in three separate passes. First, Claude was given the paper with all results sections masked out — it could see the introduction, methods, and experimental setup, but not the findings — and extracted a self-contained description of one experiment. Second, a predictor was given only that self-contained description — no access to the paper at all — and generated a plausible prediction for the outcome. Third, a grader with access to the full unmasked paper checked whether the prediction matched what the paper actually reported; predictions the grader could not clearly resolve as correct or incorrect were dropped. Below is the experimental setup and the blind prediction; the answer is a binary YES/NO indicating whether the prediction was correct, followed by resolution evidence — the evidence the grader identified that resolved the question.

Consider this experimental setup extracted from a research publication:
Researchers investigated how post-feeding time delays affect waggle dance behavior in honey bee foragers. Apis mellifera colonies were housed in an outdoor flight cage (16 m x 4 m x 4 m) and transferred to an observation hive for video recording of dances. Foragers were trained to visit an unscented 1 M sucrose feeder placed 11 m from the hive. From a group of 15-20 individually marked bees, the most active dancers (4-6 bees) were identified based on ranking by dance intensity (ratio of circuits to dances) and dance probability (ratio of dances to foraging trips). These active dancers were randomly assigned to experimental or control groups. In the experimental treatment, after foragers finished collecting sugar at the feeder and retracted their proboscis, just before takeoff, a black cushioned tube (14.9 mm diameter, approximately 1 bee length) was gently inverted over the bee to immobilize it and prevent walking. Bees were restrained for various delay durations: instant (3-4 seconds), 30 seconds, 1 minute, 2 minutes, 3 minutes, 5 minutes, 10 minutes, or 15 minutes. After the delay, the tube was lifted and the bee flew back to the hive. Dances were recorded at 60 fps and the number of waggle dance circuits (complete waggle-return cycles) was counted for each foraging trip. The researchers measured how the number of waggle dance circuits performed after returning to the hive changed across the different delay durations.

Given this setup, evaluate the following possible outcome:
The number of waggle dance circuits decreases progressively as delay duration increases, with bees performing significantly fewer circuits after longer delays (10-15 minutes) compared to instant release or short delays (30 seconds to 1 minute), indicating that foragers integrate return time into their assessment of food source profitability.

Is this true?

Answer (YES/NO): YES